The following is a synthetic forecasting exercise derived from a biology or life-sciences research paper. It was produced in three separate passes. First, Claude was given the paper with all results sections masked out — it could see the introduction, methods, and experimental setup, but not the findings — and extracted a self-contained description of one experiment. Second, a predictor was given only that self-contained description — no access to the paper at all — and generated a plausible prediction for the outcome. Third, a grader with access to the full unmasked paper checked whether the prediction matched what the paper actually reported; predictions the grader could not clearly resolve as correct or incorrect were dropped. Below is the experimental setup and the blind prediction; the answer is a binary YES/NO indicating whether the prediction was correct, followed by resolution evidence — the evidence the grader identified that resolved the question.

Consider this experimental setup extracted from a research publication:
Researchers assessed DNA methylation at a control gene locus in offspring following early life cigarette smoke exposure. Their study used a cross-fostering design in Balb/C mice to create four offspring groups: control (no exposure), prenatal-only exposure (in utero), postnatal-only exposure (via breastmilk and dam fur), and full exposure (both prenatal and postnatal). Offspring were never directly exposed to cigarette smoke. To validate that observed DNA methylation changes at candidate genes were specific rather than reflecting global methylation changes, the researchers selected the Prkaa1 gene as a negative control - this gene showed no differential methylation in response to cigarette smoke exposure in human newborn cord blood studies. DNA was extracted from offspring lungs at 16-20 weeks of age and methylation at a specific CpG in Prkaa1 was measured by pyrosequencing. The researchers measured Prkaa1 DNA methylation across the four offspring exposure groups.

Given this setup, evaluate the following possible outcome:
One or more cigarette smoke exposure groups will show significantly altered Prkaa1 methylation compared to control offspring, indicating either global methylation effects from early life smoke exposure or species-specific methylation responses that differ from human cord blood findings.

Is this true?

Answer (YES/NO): NO